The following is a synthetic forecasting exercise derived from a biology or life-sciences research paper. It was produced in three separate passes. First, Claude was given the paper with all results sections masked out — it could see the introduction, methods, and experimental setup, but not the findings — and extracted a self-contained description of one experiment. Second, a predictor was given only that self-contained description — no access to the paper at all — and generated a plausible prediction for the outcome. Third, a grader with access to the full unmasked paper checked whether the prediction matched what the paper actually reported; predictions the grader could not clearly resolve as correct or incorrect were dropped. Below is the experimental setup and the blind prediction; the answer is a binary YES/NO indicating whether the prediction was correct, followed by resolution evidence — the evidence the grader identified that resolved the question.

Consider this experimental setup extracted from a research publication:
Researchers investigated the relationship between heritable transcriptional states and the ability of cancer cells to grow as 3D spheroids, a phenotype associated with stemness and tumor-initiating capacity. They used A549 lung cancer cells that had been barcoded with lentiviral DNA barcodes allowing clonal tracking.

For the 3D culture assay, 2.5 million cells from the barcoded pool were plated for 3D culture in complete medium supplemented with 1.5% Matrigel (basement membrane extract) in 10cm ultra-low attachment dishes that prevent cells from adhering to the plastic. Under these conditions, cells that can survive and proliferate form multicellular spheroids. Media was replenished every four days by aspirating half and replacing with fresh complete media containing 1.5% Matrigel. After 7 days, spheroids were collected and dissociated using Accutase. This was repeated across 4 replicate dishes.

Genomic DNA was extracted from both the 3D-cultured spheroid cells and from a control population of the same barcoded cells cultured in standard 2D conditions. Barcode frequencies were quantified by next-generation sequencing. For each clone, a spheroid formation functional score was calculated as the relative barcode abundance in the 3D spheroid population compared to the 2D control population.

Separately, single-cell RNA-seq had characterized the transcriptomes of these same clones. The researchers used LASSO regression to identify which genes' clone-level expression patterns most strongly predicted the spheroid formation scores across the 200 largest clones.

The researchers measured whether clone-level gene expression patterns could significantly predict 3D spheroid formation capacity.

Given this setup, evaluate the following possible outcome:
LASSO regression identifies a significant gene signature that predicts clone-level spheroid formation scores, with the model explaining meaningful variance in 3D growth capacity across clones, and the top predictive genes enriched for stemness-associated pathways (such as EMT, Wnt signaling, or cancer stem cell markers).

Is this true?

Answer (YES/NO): YES